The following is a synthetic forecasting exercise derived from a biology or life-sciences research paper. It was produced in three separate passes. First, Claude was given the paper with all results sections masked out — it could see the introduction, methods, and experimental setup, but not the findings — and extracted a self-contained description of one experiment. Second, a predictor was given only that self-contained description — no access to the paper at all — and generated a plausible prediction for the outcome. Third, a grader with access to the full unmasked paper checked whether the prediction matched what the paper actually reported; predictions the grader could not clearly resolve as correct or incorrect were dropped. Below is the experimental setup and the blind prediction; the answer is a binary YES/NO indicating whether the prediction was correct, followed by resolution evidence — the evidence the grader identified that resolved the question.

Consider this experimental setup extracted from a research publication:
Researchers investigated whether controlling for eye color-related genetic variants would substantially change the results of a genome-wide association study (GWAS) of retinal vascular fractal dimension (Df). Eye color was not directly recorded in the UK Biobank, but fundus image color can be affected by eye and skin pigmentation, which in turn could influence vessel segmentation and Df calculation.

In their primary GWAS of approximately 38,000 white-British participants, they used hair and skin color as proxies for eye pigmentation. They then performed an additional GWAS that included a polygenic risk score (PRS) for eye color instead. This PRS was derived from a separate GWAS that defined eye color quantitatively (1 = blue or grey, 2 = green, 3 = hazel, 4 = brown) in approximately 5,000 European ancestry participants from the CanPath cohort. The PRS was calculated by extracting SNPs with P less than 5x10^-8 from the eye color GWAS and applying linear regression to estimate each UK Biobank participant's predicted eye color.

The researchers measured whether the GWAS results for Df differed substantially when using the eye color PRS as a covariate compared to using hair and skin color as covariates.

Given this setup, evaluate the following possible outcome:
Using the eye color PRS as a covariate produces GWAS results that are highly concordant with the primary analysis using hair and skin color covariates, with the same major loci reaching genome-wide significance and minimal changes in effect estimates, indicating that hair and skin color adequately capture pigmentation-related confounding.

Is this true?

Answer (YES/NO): YES